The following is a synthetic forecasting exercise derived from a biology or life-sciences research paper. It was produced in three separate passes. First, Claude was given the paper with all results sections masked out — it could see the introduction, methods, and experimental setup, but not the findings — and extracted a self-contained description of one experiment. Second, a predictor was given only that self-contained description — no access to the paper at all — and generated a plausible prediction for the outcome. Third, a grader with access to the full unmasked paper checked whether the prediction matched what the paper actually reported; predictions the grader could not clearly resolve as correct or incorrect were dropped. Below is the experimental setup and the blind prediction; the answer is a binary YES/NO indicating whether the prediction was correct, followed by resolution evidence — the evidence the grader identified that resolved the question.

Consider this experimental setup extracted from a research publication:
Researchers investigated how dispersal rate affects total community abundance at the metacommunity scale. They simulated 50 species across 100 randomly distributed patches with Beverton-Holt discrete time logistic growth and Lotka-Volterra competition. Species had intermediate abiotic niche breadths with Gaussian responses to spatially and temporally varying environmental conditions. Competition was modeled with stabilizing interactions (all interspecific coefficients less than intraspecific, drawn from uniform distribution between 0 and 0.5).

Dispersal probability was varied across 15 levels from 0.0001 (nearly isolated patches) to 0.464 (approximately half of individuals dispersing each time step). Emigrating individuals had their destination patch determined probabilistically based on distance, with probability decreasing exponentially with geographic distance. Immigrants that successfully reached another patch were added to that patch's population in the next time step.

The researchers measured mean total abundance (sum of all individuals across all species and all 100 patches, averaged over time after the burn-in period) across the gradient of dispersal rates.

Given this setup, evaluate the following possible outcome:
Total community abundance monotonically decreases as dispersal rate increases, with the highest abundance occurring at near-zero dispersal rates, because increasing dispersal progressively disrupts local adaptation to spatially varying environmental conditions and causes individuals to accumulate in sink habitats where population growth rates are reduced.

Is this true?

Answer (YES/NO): NO